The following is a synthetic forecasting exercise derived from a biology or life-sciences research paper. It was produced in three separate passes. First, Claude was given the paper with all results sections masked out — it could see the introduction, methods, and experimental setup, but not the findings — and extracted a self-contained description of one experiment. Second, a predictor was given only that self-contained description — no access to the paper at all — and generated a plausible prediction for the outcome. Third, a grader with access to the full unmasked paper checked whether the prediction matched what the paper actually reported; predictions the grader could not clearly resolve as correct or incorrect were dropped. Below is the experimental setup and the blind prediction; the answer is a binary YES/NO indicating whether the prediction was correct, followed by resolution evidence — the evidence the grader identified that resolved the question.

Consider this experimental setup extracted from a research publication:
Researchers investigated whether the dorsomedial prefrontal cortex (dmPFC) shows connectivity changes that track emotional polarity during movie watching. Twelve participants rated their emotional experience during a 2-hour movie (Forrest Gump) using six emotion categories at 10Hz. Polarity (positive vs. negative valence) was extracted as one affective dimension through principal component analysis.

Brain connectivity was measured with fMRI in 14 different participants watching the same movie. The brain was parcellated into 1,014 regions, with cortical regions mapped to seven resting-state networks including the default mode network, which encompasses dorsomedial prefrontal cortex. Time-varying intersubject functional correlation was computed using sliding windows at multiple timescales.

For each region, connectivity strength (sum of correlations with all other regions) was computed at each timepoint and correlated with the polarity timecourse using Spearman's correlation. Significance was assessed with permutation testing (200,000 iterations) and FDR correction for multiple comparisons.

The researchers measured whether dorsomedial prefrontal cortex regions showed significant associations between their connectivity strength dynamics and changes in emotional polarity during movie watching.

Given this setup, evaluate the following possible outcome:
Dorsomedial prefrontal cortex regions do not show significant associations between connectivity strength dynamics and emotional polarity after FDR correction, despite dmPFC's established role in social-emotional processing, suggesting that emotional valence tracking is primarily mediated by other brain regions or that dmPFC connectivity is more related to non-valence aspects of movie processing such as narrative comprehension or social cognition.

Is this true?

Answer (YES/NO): NO